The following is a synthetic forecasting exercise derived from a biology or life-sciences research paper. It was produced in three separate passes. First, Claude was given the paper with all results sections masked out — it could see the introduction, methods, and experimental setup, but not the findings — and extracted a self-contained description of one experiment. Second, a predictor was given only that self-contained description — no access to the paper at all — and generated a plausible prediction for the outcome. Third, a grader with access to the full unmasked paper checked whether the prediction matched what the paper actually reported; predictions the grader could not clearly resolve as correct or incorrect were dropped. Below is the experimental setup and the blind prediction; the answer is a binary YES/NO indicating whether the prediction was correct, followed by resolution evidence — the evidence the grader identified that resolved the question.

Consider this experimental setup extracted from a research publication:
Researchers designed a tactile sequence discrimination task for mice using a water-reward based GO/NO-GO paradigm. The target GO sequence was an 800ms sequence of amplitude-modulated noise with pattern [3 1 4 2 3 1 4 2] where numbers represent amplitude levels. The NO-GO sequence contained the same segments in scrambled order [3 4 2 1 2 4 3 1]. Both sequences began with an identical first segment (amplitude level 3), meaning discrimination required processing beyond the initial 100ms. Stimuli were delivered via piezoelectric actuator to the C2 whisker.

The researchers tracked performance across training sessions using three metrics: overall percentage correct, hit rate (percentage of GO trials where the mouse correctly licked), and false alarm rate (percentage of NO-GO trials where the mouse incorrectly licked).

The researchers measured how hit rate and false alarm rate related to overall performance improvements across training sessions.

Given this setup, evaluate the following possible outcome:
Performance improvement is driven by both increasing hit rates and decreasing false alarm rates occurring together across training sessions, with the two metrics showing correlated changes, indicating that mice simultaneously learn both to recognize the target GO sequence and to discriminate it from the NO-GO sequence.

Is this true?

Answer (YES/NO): NO